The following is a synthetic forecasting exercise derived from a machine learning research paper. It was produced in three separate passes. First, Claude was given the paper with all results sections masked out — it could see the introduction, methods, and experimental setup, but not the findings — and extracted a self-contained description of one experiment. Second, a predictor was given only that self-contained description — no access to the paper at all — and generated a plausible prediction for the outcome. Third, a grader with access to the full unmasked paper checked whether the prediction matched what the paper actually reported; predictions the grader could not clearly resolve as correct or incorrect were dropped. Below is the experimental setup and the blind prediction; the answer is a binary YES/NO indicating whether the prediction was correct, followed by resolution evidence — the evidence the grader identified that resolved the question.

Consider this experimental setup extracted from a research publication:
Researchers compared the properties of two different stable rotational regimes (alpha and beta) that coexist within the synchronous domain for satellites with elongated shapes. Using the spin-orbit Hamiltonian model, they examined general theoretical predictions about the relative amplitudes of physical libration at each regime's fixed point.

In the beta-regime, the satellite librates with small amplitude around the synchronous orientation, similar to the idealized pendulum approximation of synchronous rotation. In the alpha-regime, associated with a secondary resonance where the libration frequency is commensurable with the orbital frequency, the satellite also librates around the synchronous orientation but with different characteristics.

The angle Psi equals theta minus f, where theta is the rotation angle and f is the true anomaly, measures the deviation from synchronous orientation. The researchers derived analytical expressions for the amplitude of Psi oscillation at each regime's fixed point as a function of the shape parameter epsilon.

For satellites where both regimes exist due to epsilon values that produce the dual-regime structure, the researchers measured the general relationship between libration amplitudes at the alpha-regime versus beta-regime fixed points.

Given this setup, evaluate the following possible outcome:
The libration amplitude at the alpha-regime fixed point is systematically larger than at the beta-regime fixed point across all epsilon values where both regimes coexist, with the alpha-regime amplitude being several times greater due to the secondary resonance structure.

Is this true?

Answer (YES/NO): YES